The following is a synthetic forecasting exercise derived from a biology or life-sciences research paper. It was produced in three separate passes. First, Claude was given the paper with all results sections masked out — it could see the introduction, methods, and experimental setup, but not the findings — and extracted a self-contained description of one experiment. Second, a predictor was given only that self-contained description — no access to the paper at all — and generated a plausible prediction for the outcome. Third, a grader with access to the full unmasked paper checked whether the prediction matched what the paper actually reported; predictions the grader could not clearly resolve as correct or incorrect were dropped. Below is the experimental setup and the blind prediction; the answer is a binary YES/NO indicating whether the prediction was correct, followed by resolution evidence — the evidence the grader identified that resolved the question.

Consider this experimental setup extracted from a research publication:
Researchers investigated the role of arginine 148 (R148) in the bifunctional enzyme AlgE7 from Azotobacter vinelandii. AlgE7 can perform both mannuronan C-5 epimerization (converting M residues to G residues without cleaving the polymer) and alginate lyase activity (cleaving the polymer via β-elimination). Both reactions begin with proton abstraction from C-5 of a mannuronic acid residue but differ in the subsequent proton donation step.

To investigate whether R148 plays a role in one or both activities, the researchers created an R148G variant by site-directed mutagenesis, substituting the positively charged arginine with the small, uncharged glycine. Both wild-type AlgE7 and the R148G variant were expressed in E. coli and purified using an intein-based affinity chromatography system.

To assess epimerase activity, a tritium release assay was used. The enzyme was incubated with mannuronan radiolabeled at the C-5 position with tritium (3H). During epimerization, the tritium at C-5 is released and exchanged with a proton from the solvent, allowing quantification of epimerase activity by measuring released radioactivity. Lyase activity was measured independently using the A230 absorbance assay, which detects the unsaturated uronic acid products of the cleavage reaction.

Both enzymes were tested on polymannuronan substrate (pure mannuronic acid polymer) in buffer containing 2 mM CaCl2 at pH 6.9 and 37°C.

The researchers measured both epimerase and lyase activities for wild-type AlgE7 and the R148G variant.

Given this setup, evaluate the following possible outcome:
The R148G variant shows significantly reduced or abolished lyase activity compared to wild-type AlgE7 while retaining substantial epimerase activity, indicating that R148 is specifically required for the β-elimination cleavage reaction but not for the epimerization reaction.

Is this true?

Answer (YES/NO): YES